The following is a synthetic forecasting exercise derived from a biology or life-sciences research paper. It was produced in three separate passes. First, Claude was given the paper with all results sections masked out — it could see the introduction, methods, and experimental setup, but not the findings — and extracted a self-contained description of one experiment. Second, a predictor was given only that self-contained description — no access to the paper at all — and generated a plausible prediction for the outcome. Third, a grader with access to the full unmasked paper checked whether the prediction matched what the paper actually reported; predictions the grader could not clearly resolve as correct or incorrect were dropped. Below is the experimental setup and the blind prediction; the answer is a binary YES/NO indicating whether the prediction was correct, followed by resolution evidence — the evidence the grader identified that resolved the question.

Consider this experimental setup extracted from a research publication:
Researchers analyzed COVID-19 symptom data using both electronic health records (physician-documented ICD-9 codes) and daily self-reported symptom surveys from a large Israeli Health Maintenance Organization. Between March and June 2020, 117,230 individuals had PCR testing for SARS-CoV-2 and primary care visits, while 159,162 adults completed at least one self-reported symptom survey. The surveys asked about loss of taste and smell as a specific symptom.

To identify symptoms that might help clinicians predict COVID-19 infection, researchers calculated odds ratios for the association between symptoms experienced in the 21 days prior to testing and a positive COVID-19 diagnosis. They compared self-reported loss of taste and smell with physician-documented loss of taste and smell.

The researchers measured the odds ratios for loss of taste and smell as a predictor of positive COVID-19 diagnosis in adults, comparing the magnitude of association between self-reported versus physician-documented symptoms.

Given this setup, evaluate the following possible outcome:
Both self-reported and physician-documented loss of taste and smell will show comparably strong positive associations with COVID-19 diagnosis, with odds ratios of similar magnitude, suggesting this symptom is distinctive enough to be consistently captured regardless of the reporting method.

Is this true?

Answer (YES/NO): NO